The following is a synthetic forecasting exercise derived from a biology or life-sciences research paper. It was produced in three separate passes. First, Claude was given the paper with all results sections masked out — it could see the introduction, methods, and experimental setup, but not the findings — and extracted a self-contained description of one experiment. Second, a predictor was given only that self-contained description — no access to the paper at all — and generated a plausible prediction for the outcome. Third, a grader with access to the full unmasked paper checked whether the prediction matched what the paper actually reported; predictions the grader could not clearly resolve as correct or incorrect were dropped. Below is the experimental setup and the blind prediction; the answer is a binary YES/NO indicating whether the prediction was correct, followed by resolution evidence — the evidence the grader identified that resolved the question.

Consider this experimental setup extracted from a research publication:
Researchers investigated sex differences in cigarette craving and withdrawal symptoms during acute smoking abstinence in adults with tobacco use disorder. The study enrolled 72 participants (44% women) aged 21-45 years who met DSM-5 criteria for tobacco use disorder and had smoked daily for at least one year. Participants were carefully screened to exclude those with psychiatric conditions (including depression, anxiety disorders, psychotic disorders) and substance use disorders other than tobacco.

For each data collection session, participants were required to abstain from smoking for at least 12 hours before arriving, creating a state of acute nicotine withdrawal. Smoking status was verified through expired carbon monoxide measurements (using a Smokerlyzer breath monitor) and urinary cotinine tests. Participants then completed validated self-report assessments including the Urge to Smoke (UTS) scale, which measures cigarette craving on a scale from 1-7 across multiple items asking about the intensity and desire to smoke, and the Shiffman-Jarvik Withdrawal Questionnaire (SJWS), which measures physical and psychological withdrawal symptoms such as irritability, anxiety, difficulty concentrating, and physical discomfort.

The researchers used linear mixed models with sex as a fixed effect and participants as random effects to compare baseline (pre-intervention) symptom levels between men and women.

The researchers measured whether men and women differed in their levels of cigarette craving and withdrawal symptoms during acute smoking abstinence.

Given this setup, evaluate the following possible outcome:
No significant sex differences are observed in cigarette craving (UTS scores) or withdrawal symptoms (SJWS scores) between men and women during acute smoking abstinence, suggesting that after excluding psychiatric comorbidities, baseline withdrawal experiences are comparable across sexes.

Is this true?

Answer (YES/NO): YES